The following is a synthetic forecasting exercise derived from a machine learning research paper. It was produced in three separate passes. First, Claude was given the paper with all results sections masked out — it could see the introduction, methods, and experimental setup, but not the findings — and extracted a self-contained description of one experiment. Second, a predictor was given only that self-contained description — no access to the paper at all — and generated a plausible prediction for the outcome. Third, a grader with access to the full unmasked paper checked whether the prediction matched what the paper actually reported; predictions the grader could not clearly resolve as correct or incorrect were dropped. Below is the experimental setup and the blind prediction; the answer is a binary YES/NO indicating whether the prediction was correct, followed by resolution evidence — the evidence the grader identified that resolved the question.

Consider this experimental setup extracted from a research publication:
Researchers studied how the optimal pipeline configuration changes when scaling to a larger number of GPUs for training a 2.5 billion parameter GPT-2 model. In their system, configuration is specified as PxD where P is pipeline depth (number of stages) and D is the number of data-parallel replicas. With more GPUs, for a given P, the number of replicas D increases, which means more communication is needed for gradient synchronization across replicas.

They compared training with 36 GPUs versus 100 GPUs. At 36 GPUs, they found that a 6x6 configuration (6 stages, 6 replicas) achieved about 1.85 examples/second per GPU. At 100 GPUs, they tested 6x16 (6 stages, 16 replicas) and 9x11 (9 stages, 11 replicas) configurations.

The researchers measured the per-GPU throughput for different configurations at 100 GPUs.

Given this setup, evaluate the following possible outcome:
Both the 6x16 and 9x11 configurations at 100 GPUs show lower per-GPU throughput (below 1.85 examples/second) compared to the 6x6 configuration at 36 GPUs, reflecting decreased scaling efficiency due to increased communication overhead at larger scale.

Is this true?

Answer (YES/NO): YES